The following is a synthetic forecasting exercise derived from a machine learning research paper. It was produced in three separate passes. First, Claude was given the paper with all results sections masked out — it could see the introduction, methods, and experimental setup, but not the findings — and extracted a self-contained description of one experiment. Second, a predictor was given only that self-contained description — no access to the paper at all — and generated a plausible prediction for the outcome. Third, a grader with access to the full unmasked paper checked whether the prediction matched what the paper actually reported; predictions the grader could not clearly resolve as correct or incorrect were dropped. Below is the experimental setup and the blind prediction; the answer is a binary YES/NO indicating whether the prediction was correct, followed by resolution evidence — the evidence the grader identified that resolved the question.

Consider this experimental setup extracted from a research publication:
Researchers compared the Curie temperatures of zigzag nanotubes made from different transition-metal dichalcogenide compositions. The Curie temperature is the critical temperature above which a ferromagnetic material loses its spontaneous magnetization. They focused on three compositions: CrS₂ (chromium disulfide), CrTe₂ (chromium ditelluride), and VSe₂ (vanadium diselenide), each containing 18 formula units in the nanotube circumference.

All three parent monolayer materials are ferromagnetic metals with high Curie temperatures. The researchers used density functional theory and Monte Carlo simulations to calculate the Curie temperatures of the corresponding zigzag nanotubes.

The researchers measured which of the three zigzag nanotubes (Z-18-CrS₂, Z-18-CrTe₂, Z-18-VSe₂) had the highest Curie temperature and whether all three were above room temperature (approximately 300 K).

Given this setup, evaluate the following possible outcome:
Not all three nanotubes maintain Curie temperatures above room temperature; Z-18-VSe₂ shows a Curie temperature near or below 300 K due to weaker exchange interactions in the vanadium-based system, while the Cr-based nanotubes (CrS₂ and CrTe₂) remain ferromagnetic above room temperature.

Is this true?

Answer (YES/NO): YES